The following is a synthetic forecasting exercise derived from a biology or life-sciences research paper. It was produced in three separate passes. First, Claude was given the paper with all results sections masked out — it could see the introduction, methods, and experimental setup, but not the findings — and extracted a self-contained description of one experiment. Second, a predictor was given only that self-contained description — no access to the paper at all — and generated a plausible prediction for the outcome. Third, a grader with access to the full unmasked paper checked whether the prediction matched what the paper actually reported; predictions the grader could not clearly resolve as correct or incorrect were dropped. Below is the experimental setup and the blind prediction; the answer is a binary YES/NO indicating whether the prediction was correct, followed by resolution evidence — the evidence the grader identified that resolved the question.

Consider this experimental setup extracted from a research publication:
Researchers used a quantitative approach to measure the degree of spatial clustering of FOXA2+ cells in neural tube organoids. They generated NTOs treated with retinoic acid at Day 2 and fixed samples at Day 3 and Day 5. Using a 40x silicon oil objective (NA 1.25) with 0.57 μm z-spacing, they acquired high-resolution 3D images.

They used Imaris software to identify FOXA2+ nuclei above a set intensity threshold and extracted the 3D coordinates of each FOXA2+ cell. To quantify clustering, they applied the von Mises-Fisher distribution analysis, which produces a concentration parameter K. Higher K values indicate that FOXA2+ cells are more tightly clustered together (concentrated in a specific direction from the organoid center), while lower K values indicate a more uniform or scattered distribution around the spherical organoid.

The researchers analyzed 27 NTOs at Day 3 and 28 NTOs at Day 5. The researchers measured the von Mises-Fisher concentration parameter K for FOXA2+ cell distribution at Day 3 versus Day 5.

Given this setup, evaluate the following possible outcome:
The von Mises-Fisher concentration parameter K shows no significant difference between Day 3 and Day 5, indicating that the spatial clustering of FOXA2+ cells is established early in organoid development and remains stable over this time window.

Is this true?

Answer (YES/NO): NO